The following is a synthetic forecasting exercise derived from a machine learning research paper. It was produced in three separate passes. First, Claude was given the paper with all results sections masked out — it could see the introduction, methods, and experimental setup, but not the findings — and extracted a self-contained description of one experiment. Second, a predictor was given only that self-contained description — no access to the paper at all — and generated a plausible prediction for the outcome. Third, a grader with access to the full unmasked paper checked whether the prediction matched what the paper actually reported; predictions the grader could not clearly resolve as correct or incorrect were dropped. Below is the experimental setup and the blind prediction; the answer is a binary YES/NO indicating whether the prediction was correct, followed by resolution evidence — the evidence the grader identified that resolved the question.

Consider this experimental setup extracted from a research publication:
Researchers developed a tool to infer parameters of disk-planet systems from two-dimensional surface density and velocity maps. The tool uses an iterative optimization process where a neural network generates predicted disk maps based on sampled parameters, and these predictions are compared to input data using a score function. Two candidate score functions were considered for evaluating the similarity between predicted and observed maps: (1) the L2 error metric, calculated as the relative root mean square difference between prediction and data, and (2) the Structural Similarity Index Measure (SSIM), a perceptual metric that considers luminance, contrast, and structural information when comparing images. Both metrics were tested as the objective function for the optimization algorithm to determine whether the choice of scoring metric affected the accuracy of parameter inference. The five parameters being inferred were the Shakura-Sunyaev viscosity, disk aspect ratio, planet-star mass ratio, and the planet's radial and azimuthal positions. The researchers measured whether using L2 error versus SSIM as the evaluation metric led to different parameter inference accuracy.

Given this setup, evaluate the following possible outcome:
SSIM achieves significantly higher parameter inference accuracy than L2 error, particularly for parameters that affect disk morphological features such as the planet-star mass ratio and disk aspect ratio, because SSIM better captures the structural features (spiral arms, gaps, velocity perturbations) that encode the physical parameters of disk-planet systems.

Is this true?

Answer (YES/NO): NO